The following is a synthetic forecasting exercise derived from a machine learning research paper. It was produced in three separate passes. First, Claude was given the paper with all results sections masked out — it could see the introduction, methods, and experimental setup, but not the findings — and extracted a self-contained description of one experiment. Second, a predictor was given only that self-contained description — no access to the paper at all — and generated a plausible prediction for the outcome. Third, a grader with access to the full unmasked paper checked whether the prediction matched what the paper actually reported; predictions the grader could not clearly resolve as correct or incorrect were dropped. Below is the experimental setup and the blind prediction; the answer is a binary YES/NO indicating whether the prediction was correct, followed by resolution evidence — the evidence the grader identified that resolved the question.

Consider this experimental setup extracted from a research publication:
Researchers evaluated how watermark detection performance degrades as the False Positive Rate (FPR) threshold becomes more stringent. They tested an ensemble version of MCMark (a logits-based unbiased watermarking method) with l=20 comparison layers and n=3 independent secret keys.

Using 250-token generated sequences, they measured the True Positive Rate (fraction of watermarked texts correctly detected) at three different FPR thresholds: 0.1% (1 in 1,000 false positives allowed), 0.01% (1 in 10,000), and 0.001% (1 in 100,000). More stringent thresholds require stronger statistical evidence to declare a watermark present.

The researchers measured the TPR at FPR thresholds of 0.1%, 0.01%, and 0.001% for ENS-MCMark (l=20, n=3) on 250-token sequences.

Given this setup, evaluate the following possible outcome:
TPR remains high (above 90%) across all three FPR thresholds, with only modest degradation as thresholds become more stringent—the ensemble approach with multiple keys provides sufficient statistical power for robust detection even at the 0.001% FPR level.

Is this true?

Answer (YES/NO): NO